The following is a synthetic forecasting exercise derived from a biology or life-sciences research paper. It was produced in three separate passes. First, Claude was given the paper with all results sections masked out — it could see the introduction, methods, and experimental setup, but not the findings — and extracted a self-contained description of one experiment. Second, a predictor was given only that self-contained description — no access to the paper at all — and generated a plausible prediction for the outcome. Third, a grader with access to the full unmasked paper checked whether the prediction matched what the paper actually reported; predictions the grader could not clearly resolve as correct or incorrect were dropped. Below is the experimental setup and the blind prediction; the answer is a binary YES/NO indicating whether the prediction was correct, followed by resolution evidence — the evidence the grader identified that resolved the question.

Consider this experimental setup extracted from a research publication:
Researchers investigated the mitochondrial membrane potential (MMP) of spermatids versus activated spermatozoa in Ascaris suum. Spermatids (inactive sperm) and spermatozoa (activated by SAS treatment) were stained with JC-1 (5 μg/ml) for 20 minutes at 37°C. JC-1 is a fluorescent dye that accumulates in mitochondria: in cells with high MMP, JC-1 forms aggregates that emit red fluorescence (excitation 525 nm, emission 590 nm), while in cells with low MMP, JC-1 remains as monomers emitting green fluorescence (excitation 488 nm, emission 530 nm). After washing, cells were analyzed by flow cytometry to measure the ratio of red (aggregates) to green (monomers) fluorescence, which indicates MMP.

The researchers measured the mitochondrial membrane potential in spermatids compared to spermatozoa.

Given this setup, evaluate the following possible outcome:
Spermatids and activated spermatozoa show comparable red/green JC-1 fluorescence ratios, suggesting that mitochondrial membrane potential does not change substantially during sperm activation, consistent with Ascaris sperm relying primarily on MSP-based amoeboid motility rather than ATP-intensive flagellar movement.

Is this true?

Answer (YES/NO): NO